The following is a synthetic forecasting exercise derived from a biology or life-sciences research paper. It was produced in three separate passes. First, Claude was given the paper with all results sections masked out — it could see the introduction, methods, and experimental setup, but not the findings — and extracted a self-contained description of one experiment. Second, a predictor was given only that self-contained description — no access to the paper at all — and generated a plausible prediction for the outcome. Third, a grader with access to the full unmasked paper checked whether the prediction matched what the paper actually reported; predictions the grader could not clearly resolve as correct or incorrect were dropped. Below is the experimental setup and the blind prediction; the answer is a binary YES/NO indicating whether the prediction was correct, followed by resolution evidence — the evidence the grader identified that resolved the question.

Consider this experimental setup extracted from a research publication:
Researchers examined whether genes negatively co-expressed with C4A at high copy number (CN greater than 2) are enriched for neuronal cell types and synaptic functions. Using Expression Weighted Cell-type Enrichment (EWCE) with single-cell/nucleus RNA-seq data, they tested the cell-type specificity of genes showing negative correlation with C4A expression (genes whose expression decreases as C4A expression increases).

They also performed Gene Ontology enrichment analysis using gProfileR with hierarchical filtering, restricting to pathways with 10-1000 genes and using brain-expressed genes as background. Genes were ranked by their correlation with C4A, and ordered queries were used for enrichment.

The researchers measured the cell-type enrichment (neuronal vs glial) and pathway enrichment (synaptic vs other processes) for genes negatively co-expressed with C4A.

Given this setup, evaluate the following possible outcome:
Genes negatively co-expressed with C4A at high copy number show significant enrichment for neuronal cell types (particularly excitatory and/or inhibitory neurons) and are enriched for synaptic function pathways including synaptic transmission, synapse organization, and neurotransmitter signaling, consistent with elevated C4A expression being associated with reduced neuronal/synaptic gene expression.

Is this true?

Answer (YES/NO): YES